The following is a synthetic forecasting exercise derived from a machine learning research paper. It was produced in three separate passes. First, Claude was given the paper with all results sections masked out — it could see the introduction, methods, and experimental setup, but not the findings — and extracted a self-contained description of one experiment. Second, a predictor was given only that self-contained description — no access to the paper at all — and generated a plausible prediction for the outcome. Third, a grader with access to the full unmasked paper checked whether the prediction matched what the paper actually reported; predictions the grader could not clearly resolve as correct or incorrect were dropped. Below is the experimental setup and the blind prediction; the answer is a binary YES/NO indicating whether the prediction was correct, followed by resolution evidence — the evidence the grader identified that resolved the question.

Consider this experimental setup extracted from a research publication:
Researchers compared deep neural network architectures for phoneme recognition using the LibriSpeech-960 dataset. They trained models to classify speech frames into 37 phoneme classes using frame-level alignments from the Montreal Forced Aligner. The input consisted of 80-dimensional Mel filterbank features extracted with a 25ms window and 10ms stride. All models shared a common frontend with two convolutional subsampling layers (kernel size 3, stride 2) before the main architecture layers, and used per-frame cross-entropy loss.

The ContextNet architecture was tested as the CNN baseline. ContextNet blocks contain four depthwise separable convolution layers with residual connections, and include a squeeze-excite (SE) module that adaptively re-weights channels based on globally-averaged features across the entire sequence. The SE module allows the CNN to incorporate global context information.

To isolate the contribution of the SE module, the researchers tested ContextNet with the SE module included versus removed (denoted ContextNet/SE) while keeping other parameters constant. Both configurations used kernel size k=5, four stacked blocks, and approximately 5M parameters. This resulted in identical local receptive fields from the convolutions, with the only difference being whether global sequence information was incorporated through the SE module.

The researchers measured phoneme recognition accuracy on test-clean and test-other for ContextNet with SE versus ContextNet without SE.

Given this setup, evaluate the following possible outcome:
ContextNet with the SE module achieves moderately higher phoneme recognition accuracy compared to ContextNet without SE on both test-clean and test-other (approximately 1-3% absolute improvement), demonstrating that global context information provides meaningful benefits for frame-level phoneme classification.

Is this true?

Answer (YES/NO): NO